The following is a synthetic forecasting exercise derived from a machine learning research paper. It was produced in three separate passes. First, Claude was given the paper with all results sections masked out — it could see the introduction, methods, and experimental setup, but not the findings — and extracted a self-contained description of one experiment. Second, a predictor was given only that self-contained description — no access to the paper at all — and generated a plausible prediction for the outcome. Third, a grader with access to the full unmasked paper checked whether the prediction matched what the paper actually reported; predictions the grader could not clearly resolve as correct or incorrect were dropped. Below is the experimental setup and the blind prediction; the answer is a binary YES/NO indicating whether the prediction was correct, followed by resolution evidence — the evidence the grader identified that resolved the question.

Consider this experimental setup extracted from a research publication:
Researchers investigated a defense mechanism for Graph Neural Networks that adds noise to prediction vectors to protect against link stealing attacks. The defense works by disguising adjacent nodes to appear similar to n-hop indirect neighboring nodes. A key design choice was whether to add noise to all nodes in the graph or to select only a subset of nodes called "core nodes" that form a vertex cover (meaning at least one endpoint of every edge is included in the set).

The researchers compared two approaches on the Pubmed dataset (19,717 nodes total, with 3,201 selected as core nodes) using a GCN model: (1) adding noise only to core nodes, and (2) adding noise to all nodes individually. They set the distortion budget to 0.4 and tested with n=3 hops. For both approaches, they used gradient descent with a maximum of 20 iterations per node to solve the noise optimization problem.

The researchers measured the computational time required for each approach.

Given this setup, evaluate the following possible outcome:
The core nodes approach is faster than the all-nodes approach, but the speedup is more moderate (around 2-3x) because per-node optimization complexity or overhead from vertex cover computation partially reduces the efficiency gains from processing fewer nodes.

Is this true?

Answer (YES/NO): NO